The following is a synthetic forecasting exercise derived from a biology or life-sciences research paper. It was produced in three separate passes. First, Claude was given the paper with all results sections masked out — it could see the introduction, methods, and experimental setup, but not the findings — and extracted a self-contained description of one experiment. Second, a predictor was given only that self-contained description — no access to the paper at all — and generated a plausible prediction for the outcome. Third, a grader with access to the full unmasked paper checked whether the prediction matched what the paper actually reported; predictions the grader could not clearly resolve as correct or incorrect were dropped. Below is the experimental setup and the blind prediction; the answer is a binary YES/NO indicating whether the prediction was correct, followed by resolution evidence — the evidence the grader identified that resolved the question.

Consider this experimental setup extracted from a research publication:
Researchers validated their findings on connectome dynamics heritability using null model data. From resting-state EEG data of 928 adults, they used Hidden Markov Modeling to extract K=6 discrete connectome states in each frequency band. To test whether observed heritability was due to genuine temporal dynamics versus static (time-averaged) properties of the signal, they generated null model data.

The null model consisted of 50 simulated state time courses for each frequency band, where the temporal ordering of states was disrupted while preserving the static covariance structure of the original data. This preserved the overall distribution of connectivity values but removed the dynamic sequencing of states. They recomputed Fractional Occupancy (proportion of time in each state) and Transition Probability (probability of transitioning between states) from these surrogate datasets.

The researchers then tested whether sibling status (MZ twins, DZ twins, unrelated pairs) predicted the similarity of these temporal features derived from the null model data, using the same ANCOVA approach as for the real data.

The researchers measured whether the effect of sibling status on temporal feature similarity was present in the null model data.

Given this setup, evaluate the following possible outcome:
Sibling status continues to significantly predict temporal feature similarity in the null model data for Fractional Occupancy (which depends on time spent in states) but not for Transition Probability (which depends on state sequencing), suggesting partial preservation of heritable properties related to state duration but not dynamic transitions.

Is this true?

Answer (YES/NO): NO